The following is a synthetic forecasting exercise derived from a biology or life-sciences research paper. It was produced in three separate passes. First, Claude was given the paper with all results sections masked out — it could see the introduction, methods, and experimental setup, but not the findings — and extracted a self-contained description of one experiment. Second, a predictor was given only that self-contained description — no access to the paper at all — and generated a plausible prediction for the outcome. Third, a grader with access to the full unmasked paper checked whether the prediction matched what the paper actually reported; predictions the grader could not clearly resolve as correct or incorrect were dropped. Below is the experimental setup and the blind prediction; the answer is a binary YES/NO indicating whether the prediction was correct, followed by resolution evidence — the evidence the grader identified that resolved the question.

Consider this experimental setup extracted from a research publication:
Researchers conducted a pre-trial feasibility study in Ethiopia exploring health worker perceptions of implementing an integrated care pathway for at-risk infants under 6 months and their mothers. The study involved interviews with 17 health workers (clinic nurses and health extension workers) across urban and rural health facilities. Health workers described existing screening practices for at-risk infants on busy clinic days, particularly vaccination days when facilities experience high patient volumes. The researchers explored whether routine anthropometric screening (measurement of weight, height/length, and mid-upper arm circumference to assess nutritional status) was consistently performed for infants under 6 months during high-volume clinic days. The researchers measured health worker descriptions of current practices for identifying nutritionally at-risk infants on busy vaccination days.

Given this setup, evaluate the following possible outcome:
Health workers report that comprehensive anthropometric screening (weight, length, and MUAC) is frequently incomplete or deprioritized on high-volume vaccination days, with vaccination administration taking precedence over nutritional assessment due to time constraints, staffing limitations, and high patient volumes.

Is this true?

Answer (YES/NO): YES